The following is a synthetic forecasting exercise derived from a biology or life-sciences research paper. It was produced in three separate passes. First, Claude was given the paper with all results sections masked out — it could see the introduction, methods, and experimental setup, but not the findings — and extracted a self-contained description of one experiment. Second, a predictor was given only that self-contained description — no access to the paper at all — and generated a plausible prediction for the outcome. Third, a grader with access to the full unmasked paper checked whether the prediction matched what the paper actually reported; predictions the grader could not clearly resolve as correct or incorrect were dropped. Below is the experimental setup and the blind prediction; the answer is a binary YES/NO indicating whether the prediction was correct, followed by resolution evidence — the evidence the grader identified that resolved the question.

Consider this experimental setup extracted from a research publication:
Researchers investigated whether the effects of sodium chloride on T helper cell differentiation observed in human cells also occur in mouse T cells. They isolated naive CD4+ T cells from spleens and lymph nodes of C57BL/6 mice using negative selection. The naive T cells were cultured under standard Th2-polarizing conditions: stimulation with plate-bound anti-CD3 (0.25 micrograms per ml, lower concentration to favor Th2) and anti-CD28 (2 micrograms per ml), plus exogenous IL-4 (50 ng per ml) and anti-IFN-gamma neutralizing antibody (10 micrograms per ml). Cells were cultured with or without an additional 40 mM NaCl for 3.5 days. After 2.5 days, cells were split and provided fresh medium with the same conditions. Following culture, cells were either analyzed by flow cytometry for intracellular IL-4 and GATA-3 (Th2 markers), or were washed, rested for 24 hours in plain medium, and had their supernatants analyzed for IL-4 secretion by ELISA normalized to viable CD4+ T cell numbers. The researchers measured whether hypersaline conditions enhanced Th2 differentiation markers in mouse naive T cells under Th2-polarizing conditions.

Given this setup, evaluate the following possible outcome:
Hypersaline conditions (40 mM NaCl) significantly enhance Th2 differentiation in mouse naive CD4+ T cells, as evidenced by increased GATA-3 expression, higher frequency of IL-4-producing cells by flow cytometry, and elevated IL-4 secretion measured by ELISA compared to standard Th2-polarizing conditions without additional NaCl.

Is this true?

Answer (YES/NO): YES